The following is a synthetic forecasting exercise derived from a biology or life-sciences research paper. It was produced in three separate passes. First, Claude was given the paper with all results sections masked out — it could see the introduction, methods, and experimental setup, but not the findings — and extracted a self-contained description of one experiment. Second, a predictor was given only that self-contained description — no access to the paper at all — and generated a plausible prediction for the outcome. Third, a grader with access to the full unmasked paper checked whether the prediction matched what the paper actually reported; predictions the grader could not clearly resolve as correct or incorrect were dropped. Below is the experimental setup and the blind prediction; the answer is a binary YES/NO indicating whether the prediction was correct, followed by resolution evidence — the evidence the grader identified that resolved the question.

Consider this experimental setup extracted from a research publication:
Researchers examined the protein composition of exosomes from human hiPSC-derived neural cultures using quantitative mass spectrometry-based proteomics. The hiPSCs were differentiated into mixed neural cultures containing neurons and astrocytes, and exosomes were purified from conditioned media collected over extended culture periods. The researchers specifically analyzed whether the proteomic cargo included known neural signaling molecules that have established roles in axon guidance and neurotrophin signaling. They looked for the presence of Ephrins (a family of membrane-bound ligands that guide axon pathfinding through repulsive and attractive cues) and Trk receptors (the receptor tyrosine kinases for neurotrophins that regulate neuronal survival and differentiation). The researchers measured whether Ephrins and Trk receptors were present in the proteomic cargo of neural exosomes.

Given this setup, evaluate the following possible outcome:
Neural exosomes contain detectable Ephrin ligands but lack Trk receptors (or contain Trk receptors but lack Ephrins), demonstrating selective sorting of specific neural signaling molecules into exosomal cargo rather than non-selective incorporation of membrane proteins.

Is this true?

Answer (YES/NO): NO